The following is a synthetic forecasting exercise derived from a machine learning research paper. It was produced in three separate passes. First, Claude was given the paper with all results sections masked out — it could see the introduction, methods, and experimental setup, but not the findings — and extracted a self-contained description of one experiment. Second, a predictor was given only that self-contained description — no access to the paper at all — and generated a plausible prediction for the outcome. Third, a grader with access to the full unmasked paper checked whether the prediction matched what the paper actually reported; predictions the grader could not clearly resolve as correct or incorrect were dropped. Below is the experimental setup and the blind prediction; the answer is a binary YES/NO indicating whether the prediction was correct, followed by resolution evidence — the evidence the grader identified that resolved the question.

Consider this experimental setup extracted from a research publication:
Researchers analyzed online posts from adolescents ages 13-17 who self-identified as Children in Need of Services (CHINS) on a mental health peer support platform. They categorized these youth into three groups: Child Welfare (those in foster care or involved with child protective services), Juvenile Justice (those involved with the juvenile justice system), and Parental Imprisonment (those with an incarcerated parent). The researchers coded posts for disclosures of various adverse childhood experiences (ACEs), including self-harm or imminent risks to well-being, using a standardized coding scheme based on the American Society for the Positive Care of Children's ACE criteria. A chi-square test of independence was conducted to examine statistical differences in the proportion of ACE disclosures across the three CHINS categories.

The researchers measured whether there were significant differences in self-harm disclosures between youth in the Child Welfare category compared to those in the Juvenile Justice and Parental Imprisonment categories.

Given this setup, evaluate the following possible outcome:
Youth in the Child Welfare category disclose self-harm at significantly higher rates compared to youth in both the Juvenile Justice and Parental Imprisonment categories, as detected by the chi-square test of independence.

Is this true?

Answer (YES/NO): YES